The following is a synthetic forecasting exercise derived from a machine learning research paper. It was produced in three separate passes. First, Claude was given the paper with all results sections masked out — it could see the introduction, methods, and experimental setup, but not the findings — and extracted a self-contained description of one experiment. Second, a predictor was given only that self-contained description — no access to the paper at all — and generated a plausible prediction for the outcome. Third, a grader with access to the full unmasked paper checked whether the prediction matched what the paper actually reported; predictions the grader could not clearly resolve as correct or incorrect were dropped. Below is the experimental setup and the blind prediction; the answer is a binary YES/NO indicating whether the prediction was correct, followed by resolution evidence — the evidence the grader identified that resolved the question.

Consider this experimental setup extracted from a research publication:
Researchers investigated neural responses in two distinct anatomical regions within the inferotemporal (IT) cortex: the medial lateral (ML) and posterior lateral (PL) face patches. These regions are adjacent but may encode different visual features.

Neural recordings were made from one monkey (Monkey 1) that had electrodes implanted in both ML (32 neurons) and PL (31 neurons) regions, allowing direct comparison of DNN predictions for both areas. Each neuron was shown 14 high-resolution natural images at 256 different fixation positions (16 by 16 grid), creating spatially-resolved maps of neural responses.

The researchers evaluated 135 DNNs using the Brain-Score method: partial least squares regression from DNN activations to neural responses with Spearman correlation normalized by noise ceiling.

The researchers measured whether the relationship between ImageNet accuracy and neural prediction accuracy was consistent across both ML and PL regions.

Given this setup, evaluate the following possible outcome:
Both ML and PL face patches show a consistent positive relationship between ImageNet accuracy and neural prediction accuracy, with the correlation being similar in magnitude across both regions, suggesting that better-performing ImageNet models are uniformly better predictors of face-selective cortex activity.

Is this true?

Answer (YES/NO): NO